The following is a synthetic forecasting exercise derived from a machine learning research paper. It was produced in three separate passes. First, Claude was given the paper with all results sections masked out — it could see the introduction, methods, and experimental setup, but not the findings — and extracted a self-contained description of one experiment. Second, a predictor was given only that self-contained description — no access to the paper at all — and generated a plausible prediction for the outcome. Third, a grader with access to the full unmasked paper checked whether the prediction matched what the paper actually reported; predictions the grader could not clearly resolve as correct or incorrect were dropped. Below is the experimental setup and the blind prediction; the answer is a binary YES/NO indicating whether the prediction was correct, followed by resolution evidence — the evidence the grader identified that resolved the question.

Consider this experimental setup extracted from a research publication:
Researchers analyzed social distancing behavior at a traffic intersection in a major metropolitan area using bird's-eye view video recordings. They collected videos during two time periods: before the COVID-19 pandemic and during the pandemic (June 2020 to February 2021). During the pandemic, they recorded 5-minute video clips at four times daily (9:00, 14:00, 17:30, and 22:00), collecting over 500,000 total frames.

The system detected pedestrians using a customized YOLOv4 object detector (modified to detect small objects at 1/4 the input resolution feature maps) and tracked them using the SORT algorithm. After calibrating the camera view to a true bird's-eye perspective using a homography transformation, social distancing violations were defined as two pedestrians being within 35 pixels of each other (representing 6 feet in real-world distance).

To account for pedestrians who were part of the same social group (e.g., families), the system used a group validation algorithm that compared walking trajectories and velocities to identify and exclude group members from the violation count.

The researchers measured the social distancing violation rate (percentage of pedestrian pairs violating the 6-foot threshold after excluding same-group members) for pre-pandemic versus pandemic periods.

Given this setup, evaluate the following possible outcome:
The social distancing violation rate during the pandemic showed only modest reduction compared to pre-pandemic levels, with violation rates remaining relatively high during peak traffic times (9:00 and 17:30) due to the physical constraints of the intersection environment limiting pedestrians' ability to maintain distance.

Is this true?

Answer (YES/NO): NO